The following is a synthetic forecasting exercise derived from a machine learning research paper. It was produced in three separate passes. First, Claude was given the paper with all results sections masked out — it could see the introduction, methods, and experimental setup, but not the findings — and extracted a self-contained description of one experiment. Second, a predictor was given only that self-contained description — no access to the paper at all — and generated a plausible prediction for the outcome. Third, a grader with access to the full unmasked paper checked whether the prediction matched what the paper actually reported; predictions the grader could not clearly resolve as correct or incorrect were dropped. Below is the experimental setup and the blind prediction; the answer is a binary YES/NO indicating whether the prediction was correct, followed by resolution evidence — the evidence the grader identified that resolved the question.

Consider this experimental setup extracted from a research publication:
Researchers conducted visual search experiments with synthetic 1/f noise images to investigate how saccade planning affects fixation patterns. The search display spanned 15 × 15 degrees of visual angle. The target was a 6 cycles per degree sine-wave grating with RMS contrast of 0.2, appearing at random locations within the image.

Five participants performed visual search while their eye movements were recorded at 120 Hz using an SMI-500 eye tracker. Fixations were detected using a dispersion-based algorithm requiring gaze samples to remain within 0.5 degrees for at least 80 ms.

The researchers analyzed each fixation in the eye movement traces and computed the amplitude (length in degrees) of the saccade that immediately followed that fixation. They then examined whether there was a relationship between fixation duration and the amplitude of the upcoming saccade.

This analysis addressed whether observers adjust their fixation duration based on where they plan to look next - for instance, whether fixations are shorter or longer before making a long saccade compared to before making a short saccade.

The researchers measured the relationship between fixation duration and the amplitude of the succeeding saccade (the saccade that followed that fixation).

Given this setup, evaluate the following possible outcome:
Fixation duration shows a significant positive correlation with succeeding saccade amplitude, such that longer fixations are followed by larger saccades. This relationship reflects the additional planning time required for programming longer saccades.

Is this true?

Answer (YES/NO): NO